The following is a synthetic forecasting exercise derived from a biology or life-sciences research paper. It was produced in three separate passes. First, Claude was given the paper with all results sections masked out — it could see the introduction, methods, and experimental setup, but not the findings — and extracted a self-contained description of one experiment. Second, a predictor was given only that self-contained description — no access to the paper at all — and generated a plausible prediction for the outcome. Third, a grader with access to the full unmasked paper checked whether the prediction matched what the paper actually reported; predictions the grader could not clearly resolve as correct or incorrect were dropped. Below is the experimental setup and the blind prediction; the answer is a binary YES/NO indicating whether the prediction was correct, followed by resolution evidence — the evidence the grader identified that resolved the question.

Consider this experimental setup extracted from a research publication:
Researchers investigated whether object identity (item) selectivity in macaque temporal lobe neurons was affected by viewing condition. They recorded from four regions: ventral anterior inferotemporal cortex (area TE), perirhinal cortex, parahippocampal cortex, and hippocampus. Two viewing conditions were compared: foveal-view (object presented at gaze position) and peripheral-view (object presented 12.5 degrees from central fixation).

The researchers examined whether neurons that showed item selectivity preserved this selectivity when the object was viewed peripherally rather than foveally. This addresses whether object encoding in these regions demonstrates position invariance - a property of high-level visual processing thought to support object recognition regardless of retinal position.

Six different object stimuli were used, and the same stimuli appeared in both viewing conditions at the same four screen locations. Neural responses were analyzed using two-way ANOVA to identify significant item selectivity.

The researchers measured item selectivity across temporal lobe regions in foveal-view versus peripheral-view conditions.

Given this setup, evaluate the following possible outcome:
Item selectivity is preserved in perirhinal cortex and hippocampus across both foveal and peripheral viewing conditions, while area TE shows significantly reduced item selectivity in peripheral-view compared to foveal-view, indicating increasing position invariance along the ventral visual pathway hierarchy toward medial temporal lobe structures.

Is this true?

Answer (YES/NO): NO